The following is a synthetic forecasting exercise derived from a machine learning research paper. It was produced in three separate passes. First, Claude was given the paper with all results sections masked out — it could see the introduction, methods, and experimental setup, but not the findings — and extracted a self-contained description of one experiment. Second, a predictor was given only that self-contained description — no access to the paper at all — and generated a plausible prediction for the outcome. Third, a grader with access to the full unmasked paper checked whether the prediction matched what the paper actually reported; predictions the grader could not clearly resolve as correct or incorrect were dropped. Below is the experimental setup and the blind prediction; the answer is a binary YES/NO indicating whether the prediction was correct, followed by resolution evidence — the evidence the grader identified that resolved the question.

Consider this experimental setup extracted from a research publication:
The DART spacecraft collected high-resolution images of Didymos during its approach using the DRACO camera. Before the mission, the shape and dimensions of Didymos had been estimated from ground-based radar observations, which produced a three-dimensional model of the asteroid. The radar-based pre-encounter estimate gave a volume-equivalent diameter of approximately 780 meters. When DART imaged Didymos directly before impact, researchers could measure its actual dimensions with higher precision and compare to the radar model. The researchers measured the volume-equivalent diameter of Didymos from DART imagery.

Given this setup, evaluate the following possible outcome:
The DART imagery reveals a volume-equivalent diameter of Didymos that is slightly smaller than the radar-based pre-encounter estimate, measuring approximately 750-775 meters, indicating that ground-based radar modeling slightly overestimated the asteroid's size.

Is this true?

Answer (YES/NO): NO